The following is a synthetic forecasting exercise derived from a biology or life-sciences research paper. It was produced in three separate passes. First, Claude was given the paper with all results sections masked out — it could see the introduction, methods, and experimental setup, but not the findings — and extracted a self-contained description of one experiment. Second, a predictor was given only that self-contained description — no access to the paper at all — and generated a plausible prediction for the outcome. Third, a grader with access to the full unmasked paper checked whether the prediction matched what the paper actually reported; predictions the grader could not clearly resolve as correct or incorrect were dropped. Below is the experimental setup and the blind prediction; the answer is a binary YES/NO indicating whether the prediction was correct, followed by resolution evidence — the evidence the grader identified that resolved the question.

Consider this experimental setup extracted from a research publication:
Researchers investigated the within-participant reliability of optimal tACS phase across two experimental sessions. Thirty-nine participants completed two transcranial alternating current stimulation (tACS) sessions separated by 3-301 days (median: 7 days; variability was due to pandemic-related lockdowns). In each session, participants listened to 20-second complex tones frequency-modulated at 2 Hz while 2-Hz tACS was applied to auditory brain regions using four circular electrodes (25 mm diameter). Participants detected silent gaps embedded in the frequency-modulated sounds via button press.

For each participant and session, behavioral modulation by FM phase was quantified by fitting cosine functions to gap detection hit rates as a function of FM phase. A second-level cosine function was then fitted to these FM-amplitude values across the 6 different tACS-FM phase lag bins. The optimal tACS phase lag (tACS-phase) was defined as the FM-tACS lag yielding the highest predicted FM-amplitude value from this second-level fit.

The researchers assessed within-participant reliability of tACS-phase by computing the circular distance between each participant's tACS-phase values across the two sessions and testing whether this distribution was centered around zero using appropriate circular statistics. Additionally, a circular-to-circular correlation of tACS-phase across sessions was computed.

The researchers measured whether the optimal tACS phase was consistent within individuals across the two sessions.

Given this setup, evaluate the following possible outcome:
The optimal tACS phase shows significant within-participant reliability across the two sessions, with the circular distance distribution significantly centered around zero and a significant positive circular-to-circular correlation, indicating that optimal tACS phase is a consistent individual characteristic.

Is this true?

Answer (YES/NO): NO